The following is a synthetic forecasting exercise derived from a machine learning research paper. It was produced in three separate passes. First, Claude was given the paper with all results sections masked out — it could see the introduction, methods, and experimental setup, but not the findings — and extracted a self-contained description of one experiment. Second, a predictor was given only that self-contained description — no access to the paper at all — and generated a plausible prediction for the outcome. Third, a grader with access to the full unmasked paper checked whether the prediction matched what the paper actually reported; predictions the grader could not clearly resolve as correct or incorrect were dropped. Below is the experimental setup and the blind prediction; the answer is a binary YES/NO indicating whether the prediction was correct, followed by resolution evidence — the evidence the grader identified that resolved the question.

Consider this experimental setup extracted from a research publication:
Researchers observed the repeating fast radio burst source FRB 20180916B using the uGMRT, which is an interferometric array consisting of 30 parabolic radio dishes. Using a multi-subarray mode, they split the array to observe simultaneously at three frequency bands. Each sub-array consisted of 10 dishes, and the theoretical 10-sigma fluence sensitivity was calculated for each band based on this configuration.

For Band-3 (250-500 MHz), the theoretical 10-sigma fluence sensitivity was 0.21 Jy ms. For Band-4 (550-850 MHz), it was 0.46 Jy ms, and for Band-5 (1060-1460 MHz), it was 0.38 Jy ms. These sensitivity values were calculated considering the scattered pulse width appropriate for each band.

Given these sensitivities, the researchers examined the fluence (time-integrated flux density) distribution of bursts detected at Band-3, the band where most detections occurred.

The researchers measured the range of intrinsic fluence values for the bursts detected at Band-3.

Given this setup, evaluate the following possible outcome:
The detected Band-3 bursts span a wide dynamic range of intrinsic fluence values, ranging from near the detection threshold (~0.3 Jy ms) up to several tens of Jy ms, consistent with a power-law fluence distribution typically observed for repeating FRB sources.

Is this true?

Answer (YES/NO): NO